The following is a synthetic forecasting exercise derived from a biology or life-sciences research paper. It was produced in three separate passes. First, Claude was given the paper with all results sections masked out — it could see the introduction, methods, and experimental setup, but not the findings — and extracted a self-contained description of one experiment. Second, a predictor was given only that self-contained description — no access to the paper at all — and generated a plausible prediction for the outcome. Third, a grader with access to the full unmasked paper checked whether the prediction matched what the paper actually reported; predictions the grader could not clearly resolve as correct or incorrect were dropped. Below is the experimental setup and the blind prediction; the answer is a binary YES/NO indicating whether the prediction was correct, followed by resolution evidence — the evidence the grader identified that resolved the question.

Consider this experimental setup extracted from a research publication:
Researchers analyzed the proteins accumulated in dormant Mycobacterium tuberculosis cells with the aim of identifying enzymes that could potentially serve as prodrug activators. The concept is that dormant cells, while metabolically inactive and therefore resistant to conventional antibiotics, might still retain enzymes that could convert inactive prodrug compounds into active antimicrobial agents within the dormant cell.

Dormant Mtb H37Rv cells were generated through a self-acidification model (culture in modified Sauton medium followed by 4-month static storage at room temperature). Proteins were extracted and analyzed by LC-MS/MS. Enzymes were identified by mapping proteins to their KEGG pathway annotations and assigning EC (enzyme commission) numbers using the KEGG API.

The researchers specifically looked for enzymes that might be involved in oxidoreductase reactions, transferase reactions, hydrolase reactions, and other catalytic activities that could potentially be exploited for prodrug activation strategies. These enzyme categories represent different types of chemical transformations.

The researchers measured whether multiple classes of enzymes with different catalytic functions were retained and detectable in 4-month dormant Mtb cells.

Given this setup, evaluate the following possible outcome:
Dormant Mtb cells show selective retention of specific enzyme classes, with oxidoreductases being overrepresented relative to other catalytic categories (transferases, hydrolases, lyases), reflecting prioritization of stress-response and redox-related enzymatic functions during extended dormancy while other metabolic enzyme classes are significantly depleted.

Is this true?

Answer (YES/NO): NO